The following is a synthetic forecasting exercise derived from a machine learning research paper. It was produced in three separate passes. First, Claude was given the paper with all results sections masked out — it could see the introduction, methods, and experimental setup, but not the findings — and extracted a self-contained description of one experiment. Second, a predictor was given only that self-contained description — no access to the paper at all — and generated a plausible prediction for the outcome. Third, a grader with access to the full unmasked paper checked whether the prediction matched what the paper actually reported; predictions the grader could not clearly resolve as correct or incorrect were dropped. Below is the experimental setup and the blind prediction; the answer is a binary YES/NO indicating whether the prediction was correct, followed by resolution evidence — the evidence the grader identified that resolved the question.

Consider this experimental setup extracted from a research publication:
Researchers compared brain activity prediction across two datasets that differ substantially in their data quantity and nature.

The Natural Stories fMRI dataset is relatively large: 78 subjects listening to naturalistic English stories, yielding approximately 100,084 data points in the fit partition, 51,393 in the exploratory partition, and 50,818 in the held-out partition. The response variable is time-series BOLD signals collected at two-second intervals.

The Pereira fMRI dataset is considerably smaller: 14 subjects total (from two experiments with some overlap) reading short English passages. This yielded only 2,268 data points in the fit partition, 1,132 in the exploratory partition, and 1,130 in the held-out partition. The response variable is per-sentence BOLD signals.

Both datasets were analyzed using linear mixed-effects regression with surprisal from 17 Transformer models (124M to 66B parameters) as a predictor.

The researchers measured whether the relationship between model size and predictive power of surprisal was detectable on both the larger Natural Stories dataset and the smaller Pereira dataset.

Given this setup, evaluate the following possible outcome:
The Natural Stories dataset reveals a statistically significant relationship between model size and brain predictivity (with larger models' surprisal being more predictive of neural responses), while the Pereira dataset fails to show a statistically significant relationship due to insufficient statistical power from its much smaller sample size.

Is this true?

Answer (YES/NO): NO